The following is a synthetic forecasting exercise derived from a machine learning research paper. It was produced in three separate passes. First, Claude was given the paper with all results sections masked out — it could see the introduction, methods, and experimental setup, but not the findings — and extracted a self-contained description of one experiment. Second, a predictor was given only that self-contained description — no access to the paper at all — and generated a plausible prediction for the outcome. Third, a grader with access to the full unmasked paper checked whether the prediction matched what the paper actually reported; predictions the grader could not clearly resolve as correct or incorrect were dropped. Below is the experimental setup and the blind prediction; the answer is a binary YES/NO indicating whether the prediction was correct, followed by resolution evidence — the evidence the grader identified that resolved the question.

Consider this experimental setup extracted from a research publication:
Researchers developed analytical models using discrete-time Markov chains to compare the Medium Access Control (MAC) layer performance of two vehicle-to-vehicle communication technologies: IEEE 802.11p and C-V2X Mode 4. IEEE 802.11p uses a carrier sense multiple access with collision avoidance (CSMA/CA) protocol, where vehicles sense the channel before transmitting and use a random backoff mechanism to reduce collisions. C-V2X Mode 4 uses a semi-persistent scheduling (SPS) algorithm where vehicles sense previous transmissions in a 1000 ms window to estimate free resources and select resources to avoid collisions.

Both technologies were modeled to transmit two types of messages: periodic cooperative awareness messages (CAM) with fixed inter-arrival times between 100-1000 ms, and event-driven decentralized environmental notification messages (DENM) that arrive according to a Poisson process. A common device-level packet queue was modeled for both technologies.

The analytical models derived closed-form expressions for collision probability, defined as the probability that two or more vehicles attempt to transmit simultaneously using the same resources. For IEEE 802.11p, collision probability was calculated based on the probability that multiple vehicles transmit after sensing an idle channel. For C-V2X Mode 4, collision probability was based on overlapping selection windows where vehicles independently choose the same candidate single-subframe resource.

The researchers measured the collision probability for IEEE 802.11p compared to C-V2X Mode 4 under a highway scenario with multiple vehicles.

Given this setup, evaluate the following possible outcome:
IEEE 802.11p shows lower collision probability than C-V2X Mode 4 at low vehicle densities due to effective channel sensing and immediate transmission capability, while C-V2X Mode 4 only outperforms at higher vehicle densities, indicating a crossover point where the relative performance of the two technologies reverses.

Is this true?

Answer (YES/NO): NO